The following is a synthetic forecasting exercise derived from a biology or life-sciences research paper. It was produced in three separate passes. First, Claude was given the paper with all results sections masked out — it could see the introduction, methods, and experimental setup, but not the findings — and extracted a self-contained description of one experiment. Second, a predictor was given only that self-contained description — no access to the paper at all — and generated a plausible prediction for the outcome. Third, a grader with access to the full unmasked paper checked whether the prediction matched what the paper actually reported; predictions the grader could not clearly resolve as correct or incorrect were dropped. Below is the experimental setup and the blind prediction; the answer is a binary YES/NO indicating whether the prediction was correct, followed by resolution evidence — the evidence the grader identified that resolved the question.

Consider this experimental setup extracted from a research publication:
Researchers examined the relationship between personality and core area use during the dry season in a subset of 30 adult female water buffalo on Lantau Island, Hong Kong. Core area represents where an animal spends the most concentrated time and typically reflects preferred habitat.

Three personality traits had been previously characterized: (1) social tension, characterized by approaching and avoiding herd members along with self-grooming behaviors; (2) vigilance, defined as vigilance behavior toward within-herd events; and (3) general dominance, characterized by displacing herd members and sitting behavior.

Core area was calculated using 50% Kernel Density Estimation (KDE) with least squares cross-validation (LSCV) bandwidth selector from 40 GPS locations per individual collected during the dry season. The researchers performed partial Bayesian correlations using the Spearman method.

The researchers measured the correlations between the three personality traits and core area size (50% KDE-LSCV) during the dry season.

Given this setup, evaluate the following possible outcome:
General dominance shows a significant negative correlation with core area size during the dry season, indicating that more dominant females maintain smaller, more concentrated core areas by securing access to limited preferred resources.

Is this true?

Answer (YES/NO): NO